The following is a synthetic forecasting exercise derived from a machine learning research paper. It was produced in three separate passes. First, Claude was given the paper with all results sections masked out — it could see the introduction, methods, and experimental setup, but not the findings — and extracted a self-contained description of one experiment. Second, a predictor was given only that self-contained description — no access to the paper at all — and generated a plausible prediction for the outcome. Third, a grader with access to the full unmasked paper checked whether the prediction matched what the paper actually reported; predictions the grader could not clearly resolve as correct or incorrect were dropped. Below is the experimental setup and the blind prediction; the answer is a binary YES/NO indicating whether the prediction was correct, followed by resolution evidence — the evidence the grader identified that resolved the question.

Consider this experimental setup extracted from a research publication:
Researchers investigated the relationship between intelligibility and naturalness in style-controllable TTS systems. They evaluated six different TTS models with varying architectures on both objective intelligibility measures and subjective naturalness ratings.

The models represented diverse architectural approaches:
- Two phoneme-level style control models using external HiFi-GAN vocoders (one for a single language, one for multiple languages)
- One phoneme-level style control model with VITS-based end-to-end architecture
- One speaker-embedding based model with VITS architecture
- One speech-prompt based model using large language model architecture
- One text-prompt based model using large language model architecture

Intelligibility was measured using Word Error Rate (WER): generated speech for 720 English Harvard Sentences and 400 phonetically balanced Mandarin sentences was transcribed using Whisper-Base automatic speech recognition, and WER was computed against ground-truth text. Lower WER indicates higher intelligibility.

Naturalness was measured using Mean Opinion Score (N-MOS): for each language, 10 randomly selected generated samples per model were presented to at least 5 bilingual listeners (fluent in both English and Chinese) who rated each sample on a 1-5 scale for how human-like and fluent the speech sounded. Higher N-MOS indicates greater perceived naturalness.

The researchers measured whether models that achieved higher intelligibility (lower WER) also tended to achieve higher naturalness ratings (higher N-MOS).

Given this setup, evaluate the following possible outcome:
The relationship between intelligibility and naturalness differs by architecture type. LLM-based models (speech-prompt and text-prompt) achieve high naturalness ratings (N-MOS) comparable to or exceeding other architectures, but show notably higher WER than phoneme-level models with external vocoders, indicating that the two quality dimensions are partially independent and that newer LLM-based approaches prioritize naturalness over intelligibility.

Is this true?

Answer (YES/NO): NO